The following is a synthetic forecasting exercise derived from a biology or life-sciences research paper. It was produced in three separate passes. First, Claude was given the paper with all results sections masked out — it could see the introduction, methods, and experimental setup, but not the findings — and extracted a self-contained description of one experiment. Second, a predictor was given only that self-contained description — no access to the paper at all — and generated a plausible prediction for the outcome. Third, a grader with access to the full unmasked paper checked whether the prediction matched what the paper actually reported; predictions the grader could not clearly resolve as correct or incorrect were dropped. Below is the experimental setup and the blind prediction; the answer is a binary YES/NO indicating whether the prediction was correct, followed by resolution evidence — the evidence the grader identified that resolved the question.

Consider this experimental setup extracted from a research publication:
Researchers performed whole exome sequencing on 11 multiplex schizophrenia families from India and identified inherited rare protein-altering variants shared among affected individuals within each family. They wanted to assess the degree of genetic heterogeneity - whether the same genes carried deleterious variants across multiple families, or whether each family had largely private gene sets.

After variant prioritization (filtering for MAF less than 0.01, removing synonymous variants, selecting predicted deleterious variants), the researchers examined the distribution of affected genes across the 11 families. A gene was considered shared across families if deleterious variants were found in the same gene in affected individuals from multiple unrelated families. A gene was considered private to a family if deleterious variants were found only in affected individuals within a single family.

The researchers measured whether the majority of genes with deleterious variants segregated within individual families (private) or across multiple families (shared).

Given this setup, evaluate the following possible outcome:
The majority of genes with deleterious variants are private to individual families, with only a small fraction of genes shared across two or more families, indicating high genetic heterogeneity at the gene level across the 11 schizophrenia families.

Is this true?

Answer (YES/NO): YES